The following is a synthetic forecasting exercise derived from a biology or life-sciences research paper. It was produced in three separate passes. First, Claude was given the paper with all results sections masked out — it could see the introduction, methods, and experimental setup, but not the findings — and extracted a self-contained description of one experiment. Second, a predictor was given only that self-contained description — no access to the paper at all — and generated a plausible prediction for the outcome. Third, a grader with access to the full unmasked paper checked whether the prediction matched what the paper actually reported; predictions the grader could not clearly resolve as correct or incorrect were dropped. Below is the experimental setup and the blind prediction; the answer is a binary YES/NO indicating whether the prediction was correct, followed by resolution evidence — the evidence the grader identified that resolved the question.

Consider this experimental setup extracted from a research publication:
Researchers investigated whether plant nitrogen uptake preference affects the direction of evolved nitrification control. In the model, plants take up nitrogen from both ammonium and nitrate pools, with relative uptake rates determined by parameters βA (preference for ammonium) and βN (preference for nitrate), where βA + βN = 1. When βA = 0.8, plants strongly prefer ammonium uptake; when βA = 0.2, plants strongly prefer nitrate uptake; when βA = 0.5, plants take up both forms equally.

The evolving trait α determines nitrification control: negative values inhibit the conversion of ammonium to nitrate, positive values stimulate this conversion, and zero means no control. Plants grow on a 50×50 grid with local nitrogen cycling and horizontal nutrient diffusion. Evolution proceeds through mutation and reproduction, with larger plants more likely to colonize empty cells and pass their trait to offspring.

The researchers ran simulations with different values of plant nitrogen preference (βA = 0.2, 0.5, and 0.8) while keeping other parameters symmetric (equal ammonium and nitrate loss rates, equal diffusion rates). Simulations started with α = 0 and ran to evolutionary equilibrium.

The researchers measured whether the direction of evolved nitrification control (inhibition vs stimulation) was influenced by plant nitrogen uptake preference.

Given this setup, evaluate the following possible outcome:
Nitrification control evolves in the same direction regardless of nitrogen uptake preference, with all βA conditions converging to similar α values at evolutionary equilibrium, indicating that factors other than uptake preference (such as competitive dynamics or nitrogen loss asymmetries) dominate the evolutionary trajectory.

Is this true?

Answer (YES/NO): NO